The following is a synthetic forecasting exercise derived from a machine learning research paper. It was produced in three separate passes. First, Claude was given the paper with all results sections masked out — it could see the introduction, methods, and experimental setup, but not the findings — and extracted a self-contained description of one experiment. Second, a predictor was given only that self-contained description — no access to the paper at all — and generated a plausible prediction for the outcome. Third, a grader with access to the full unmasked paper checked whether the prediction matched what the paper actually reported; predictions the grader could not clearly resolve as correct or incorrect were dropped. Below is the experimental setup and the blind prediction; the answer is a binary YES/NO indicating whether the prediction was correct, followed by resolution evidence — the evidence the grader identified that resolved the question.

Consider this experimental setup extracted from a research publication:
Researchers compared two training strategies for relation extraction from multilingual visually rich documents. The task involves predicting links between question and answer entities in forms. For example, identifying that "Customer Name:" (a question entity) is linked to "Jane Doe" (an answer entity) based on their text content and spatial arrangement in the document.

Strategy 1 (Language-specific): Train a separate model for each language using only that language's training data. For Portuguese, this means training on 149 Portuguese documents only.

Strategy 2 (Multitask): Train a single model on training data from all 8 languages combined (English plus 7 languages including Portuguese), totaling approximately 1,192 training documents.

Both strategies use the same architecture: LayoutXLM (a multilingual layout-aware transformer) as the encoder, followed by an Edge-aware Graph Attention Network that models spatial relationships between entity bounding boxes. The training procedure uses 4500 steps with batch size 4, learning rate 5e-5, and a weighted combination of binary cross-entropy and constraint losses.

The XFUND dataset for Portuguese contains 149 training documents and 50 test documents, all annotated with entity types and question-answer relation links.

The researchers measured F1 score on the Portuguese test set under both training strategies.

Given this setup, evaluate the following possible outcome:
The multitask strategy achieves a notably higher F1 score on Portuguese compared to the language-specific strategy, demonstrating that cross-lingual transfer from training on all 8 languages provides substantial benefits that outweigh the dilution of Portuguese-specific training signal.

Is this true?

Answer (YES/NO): YES